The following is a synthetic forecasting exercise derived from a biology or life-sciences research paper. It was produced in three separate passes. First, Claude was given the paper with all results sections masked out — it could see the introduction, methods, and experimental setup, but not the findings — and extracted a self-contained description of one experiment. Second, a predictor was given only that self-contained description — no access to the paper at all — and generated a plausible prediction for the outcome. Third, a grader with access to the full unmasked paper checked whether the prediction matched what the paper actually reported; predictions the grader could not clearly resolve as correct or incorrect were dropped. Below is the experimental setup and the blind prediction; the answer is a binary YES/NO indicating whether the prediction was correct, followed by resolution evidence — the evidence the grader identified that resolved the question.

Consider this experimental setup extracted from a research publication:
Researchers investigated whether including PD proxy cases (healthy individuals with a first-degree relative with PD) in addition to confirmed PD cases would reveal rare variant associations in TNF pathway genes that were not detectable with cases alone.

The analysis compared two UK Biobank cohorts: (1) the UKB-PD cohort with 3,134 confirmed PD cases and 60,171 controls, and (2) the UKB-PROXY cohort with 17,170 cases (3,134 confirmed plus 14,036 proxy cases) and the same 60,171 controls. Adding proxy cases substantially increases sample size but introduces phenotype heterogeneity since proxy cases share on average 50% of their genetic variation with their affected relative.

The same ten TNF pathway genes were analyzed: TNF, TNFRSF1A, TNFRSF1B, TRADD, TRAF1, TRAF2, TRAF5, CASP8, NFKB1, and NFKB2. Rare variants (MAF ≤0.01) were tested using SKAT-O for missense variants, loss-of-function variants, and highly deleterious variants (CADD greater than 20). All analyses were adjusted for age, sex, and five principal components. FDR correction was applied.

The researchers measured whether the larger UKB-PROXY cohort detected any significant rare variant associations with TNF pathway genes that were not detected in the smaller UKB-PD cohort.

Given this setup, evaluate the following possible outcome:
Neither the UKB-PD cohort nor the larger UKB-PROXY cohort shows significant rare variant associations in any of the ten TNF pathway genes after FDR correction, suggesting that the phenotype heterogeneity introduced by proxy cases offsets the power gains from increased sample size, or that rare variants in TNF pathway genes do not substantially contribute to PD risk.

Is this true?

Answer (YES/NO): YES